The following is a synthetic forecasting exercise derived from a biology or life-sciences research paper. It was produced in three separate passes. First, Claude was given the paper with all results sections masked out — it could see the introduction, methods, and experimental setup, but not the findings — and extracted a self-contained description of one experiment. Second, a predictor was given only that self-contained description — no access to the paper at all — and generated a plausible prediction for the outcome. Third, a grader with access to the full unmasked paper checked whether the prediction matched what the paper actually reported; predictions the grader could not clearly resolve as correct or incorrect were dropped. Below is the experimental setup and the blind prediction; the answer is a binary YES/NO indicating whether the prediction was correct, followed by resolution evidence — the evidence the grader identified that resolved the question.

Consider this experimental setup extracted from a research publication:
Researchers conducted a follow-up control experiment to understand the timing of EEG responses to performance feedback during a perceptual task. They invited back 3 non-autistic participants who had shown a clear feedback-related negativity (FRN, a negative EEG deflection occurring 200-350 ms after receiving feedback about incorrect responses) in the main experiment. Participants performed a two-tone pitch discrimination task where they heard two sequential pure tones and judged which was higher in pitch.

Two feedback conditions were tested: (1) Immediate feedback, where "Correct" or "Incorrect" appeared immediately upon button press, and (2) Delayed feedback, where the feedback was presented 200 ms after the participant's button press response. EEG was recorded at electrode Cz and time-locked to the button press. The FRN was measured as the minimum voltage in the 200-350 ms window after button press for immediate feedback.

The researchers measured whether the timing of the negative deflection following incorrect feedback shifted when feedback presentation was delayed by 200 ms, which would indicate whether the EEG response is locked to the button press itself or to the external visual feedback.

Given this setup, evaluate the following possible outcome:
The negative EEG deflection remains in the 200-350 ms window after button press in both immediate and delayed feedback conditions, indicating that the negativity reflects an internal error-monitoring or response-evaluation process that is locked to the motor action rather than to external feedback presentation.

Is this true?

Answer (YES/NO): NO